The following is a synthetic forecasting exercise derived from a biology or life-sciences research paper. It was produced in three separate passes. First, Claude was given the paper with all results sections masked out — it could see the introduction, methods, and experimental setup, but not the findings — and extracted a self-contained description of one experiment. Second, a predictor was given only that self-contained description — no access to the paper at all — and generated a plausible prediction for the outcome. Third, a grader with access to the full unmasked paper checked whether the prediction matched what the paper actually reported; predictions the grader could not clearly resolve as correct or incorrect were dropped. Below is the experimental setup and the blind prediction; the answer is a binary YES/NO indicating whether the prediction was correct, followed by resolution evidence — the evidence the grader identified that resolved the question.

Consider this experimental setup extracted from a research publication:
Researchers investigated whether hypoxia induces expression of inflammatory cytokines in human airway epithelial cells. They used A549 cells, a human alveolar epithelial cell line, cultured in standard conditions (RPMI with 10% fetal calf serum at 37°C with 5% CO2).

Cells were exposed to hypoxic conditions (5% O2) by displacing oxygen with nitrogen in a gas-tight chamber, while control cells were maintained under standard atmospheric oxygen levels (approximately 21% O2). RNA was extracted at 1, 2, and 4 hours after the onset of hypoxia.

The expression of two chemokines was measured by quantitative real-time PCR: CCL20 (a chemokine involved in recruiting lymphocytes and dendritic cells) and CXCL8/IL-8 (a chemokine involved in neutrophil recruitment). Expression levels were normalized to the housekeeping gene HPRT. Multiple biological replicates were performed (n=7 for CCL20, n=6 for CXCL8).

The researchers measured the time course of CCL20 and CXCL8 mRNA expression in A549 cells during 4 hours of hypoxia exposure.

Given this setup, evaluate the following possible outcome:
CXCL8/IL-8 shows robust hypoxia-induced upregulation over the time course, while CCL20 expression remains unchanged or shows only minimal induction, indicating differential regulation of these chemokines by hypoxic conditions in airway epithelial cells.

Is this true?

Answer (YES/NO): NO